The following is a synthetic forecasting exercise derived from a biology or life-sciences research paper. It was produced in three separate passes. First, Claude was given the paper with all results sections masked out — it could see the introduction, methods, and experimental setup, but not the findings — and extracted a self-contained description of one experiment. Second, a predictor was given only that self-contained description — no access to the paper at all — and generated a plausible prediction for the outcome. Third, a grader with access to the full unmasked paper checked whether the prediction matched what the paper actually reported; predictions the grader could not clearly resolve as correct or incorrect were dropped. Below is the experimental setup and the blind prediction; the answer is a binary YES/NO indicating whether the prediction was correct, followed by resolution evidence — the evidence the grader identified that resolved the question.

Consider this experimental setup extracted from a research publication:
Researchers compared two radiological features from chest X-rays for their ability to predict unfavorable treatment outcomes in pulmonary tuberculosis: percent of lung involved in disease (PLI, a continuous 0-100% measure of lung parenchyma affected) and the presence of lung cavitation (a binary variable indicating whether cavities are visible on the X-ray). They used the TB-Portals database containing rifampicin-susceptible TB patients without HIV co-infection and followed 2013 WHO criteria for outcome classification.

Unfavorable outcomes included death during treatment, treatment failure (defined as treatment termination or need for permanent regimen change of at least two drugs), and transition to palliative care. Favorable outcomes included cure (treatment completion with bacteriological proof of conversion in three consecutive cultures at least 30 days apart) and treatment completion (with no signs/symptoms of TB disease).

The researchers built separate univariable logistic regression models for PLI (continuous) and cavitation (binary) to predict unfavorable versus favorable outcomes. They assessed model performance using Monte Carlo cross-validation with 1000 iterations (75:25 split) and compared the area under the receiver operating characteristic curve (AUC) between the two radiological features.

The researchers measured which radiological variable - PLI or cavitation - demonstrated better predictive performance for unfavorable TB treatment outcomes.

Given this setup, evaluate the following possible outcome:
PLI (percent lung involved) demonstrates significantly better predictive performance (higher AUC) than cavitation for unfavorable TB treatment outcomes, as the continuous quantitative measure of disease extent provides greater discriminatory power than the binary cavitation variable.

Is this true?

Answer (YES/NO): YES